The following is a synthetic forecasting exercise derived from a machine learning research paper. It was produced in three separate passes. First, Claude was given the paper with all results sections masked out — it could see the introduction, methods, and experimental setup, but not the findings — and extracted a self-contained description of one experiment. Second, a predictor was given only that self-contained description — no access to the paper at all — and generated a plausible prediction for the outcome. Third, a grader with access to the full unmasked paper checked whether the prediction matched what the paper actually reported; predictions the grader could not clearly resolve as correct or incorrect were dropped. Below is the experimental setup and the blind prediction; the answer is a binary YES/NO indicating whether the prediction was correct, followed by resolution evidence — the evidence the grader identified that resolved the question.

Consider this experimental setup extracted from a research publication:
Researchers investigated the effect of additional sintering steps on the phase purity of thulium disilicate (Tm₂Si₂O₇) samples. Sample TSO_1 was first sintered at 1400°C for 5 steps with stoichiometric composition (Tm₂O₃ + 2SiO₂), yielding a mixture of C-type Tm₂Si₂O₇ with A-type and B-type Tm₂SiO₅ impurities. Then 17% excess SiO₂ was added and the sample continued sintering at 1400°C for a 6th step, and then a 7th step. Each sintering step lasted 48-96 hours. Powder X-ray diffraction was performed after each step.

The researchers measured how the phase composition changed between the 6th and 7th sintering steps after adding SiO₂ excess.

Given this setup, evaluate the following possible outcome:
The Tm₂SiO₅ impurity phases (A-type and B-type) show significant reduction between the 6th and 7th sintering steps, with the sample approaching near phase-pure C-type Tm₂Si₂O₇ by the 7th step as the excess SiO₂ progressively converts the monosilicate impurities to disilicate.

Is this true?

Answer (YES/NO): NO